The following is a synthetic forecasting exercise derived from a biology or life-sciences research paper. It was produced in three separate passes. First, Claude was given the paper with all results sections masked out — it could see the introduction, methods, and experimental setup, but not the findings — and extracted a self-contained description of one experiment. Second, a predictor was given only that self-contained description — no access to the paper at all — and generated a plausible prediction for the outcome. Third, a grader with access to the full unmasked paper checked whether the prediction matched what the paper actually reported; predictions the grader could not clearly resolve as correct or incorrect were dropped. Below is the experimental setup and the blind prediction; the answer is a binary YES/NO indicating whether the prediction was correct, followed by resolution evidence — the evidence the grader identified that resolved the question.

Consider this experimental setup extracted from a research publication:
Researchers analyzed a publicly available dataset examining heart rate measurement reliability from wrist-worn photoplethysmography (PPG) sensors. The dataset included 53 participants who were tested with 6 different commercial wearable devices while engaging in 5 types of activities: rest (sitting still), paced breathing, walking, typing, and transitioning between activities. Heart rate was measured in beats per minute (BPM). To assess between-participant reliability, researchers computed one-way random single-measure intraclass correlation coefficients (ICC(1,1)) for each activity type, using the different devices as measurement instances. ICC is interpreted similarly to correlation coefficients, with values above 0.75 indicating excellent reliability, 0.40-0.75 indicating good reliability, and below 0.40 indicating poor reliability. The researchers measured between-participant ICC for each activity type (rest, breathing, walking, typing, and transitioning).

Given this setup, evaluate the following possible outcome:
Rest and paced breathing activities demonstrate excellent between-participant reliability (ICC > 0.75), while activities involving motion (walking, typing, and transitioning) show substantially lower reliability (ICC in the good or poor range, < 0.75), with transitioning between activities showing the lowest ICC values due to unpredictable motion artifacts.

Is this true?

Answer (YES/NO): NO